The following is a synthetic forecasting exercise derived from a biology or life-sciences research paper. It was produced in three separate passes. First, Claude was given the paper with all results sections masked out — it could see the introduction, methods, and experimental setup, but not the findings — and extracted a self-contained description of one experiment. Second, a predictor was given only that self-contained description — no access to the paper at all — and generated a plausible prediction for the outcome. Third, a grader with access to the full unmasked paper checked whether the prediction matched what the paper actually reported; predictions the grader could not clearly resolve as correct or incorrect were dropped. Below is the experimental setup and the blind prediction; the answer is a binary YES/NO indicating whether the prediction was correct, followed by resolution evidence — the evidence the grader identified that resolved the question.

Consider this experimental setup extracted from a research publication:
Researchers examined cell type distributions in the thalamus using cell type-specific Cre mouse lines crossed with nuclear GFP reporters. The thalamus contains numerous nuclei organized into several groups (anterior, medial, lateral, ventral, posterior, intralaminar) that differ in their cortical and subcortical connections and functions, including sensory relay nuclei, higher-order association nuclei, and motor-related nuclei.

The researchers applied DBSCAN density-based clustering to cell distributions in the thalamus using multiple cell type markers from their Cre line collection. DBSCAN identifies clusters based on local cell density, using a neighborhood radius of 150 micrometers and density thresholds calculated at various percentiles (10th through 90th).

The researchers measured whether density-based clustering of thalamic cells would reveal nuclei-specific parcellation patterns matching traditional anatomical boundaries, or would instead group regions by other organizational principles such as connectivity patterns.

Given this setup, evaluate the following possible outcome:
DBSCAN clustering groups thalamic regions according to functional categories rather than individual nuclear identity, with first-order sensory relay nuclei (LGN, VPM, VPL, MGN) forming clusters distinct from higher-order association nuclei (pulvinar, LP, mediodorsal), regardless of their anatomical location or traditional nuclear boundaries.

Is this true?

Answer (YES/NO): NO